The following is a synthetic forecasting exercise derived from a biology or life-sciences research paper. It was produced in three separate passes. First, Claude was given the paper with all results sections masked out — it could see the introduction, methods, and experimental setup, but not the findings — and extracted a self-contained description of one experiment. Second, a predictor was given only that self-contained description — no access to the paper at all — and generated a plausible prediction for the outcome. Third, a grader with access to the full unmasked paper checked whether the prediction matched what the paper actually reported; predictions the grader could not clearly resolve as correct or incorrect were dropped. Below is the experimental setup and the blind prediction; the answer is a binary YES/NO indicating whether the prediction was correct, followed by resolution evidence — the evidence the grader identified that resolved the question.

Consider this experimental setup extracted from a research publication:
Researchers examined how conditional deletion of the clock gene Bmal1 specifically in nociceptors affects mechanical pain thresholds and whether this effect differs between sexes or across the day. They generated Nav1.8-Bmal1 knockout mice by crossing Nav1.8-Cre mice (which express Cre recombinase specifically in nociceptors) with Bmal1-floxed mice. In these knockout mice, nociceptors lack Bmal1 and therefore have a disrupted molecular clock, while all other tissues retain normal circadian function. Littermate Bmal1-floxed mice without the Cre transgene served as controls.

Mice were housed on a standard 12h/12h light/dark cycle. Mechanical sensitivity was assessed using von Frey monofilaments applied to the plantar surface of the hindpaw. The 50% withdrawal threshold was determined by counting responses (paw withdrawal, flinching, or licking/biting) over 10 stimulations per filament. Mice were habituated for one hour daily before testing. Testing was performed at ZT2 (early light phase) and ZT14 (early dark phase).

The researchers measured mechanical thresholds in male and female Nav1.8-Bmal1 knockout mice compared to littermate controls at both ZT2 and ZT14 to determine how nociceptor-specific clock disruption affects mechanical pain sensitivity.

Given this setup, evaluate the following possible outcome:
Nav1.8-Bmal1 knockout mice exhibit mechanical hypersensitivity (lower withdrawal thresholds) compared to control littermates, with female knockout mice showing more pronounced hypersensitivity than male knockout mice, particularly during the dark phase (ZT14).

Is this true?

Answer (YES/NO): NO